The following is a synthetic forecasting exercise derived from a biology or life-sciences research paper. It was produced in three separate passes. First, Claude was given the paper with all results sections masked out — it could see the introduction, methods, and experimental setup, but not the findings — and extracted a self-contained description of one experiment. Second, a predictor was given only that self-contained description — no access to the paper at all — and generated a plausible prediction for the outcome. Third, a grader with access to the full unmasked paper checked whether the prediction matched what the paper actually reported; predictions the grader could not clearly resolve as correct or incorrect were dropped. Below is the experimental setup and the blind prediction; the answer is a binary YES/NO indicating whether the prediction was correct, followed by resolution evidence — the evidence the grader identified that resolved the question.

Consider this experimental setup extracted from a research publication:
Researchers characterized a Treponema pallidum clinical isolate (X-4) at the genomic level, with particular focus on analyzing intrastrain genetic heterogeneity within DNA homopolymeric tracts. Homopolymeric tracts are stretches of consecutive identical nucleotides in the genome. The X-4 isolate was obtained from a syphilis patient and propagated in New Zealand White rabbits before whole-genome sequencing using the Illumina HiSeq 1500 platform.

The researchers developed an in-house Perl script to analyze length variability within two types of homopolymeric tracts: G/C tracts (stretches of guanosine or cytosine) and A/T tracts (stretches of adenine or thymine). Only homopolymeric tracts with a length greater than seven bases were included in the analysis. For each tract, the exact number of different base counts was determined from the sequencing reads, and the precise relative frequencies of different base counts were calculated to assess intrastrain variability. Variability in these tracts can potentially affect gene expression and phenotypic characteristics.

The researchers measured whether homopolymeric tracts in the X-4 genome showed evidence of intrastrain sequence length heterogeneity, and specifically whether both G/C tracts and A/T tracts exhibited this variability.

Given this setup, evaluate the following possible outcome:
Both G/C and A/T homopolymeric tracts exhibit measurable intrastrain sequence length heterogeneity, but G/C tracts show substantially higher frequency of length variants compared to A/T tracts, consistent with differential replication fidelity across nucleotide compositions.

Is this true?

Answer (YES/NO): YES